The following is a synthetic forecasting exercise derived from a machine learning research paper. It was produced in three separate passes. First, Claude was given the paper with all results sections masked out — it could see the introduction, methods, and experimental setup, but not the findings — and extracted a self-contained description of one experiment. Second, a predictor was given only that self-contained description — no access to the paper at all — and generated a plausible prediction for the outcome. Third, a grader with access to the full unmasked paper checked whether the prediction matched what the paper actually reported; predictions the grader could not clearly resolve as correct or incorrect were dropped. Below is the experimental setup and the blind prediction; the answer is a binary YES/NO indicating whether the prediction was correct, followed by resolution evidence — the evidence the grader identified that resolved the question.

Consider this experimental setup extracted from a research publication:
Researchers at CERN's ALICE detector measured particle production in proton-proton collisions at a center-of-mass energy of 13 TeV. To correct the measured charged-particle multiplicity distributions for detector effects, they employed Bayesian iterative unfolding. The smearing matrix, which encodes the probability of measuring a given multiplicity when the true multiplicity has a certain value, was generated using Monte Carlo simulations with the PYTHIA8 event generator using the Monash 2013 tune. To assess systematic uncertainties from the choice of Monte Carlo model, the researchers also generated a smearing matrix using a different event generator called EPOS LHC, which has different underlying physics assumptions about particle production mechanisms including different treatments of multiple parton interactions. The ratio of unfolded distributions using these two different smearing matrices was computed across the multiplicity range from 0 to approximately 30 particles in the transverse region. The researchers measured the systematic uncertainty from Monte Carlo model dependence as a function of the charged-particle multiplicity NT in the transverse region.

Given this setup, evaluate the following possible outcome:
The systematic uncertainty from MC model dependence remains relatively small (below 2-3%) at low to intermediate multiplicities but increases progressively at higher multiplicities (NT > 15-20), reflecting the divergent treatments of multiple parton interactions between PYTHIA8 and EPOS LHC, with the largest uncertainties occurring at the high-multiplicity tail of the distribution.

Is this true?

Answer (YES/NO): NO